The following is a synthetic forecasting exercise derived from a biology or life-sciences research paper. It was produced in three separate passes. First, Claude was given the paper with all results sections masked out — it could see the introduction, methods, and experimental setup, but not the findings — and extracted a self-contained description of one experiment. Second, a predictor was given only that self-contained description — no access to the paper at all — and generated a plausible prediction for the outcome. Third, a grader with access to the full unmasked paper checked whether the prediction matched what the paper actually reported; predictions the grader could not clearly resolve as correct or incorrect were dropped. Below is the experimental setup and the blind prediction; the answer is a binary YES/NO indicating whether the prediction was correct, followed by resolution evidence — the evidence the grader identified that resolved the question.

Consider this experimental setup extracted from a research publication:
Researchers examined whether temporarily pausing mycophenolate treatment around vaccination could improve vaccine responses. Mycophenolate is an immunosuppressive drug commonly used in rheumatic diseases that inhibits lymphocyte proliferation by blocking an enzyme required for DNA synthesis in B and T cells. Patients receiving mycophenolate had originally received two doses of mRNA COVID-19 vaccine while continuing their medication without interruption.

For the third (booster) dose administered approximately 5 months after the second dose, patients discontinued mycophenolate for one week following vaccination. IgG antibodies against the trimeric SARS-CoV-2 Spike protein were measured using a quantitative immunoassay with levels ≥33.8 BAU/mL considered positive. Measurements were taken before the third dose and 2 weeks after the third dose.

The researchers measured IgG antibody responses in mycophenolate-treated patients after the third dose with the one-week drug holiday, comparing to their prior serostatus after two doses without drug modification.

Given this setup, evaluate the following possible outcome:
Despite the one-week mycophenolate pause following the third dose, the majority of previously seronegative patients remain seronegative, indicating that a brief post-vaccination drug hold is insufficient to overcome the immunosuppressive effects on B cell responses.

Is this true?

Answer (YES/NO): NO